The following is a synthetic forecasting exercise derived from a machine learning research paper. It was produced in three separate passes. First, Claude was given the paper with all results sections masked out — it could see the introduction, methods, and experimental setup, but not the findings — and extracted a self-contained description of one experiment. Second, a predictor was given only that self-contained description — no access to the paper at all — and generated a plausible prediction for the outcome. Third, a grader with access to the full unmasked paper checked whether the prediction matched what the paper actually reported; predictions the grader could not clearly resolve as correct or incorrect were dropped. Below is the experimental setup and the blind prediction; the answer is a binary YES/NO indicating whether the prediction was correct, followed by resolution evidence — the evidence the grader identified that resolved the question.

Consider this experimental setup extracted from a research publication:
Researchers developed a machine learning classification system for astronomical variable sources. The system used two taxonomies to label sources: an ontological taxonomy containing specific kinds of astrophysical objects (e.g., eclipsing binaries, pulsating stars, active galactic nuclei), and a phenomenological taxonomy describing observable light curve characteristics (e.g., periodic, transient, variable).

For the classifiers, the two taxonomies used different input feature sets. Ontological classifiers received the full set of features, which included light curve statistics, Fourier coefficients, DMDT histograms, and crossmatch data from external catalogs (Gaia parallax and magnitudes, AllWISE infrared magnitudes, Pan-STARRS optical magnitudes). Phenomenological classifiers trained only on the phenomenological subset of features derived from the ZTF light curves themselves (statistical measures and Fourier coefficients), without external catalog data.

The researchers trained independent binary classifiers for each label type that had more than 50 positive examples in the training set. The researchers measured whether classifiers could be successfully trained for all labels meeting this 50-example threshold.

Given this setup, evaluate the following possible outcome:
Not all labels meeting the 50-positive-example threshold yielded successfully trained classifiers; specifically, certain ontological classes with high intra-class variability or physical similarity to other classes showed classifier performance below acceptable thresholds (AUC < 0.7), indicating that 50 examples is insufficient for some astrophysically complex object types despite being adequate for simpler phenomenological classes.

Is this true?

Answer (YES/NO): NO